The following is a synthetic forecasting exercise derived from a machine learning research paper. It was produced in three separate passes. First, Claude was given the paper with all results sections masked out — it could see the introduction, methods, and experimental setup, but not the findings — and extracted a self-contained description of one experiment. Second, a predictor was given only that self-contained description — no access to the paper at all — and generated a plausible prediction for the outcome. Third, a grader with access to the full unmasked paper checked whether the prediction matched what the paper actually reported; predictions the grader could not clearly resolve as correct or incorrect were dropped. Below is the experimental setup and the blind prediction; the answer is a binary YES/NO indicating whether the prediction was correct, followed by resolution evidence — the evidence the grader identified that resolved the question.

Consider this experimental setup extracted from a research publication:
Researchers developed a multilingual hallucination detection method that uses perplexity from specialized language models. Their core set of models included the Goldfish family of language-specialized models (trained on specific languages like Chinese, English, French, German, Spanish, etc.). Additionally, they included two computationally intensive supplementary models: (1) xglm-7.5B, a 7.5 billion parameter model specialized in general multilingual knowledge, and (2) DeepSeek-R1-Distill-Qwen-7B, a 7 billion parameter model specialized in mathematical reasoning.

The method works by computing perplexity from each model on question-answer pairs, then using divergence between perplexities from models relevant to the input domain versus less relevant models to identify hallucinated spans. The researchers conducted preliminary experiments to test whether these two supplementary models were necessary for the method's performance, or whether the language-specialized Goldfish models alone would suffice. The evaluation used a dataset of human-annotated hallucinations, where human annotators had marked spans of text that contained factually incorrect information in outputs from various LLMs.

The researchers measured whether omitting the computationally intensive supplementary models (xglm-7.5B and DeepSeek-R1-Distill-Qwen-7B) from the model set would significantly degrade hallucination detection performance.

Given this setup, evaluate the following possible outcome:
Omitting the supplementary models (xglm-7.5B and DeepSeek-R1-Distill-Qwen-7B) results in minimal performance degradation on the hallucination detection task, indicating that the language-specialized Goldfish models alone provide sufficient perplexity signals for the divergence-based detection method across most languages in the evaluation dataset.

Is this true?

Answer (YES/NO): YES